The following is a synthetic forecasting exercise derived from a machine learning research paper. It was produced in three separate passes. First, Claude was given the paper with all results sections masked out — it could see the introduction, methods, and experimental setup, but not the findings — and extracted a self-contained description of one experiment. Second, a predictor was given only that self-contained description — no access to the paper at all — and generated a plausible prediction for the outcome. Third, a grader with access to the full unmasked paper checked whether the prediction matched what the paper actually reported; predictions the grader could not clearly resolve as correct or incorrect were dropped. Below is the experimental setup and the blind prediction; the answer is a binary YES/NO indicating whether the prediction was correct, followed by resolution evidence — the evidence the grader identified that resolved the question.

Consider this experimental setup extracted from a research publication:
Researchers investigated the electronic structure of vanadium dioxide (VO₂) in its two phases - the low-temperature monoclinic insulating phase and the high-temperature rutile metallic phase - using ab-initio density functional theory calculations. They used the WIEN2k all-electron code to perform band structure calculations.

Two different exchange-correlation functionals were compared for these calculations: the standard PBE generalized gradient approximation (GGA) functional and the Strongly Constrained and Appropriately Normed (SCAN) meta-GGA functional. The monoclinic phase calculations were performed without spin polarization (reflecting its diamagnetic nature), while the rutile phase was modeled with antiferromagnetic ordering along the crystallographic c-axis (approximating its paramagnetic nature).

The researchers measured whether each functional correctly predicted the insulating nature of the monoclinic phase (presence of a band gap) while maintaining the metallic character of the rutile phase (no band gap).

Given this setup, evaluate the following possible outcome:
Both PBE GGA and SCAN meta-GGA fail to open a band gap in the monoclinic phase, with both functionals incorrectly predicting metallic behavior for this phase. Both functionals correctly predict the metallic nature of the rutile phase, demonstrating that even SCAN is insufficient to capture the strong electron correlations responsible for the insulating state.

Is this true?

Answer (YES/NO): NO